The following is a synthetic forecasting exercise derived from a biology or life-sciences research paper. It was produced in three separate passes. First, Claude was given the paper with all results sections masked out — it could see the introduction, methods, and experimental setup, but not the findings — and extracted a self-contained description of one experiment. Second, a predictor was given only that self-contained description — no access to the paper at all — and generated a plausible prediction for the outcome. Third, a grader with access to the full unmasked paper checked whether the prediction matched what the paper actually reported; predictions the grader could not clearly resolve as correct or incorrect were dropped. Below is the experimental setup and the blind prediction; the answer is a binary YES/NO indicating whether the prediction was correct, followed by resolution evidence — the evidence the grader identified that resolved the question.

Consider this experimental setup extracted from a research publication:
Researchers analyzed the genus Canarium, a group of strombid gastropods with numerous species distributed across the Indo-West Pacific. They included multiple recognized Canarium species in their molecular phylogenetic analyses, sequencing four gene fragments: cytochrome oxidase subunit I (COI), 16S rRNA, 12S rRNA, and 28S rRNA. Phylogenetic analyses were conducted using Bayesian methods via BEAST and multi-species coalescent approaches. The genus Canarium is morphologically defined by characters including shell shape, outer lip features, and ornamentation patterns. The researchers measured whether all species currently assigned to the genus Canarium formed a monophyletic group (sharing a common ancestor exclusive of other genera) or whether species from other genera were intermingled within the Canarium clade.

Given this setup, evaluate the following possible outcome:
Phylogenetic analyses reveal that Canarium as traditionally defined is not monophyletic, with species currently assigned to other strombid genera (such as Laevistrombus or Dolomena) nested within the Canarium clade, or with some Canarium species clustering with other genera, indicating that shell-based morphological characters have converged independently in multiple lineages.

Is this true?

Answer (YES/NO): YES